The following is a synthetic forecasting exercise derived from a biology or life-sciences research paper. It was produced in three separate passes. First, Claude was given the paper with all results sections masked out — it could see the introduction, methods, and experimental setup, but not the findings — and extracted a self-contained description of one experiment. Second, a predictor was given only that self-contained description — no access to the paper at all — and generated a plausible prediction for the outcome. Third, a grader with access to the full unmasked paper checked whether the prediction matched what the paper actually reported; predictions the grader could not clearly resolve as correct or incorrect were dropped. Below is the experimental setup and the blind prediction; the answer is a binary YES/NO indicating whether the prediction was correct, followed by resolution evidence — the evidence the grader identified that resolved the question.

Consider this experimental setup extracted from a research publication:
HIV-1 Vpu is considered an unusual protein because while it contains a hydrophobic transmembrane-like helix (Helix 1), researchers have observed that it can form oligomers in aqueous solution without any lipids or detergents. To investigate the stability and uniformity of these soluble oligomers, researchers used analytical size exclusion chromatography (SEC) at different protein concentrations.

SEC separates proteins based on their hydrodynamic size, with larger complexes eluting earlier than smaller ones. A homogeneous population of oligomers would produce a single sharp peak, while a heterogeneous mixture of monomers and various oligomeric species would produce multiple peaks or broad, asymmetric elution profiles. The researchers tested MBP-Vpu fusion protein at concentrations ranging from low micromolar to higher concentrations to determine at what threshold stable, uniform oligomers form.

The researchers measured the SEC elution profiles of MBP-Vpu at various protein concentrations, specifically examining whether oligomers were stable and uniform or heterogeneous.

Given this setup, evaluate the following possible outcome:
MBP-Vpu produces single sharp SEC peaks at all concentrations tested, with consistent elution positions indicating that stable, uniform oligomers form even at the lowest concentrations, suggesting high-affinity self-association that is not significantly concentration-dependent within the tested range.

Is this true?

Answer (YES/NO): NO